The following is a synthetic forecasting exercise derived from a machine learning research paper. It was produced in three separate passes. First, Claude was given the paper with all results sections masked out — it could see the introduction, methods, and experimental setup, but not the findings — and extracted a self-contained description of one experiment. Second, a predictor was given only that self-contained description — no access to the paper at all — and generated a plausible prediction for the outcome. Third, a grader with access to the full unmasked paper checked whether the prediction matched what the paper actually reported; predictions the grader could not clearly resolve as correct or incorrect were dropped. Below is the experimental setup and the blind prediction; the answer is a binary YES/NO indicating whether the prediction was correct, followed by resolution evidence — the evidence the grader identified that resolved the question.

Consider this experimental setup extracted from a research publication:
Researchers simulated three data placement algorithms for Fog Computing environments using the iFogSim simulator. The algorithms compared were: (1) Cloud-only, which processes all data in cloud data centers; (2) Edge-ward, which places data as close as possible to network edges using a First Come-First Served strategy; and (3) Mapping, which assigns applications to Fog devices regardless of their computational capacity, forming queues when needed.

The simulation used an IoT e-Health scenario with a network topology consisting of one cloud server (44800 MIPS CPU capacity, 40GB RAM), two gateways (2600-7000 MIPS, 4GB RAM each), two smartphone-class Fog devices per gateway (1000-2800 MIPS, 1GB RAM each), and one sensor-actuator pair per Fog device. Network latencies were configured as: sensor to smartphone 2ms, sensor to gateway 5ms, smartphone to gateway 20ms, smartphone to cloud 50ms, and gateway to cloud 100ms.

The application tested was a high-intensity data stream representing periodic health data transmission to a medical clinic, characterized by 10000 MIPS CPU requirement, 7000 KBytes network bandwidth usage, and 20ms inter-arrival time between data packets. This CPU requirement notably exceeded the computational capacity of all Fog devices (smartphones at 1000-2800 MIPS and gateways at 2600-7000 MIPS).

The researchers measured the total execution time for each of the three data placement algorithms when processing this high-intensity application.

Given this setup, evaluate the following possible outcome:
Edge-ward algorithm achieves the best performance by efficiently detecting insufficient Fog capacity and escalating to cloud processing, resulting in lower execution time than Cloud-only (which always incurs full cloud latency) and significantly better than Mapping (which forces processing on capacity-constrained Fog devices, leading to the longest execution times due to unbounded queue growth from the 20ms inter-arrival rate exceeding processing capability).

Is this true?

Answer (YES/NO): NO